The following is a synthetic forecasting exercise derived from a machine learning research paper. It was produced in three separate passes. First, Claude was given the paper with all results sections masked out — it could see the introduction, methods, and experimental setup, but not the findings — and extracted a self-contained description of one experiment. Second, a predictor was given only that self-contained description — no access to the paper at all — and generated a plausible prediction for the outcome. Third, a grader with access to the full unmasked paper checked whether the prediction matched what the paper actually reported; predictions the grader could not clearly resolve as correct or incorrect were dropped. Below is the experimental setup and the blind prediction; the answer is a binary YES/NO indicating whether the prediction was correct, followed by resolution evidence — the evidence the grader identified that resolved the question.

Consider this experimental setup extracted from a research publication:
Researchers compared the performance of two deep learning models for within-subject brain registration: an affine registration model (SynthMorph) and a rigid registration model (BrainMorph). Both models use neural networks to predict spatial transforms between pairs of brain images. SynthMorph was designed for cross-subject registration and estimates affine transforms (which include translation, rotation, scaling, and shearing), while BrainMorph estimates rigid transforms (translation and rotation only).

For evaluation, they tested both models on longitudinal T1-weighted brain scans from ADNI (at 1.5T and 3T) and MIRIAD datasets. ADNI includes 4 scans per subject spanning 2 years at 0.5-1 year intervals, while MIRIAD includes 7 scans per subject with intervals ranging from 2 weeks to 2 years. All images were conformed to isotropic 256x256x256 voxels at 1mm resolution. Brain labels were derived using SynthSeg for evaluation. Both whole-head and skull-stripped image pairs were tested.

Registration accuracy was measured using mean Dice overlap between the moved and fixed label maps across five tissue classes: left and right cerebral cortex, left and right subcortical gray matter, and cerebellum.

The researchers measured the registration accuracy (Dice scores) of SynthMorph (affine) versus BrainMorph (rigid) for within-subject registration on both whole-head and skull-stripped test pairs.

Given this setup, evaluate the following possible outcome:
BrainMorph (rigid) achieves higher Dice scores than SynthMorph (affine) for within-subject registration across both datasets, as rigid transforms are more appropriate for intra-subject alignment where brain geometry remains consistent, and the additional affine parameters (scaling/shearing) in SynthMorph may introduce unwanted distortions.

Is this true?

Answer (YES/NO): NO